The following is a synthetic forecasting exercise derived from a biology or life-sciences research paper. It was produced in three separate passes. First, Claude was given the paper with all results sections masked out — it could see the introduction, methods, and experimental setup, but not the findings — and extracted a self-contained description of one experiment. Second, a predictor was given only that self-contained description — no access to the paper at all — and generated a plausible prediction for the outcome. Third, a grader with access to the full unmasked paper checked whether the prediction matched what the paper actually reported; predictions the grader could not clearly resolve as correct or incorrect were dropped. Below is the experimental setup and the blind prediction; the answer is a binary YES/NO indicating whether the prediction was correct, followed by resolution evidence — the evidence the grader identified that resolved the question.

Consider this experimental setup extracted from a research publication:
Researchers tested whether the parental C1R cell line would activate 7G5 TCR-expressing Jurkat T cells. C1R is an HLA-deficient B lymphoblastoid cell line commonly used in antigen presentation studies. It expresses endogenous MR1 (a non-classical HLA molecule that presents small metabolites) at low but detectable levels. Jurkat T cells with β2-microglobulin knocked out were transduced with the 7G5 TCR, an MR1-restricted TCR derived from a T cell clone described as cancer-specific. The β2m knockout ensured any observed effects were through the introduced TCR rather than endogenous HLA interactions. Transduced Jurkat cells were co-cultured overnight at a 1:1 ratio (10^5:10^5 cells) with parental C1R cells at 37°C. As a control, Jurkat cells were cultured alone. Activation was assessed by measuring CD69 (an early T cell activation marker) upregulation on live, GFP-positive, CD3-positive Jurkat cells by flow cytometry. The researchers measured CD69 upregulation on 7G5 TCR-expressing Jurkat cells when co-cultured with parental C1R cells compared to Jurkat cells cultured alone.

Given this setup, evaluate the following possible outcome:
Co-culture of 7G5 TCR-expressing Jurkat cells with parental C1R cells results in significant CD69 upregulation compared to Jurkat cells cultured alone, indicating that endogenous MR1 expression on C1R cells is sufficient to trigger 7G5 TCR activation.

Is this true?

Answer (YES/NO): NO